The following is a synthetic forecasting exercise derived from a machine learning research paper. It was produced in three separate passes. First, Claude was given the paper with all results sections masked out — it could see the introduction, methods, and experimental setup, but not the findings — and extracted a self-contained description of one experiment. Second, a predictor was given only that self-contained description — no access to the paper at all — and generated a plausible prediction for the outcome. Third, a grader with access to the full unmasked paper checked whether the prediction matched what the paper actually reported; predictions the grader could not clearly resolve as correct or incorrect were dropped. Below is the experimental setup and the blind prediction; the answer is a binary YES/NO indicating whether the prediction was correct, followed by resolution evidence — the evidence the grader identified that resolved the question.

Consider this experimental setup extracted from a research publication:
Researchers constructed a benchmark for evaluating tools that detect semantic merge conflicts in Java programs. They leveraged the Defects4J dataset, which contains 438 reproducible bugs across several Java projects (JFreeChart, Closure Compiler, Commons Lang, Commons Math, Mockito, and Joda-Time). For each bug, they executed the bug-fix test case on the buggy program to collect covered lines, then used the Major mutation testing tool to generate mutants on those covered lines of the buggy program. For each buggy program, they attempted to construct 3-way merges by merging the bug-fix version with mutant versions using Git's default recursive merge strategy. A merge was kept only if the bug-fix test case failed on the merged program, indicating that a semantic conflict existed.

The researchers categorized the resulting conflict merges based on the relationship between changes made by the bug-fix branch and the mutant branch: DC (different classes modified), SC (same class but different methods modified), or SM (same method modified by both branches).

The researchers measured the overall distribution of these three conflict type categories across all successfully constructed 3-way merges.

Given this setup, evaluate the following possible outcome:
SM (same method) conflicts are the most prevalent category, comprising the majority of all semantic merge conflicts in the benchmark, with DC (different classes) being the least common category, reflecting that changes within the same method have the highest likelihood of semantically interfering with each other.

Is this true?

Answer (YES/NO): NO